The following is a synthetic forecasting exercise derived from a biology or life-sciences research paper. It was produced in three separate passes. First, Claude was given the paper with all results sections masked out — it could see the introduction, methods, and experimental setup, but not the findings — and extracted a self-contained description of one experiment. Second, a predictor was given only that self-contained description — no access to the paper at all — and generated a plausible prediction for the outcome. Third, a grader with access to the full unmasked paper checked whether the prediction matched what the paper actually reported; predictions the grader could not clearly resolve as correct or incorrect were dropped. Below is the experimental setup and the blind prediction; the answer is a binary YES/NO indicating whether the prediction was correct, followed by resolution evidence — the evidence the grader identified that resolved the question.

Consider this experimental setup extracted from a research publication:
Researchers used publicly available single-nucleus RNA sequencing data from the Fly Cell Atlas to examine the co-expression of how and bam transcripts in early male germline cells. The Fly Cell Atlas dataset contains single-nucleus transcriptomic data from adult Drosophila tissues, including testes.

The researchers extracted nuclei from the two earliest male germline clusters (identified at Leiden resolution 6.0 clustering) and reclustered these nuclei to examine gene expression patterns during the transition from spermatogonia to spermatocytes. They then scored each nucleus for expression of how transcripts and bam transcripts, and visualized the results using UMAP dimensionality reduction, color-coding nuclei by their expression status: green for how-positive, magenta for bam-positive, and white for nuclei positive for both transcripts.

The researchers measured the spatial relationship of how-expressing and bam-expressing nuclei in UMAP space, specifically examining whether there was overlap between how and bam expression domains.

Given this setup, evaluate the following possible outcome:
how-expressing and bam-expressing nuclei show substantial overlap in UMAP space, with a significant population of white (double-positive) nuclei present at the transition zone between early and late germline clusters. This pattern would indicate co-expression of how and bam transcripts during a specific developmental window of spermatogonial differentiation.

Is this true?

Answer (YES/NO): NO